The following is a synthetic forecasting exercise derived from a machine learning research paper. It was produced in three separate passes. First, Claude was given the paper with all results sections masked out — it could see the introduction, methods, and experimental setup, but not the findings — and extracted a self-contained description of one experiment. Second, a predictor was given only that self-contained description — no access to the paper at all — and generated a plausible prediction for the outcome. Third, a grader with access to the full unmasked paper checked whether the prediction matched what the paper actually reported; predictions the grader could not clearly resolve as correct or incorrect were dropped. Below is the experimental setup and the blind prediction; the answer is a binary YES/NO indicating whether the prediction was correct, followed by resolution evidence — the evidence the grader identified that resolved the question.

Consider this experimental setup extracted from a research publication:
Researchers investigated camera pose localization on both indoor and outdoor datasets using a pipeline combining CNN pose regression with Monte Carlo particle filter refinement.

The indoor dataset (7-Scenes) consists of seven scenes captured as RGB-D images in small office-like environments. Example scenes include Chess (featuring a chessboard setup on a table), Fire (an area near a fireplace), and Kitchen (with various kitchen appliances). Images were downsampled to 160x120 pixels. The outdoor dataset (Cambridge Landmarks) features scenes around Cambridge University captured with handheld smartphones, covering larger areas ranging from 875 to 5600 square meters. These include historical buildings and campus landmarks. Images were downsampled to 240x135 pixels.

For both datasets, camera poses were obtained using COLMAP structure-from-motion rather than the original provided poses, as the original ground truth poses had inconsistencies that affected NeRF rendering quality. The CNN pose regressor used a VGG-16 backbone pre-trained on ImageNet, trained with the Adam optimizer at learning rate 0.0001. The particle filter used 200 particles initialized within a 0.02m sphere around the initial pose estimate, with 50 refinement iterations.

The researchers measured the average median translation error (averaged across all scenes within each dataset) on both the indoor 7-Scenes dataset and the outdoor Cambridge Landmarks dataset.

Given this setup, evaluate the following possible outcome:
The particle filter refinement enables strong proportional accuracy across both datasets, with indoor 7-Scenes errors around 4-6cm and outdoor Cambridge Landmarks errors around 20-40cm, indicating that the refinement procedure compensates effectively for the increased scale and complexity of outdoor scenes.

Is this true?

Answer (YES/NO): NO